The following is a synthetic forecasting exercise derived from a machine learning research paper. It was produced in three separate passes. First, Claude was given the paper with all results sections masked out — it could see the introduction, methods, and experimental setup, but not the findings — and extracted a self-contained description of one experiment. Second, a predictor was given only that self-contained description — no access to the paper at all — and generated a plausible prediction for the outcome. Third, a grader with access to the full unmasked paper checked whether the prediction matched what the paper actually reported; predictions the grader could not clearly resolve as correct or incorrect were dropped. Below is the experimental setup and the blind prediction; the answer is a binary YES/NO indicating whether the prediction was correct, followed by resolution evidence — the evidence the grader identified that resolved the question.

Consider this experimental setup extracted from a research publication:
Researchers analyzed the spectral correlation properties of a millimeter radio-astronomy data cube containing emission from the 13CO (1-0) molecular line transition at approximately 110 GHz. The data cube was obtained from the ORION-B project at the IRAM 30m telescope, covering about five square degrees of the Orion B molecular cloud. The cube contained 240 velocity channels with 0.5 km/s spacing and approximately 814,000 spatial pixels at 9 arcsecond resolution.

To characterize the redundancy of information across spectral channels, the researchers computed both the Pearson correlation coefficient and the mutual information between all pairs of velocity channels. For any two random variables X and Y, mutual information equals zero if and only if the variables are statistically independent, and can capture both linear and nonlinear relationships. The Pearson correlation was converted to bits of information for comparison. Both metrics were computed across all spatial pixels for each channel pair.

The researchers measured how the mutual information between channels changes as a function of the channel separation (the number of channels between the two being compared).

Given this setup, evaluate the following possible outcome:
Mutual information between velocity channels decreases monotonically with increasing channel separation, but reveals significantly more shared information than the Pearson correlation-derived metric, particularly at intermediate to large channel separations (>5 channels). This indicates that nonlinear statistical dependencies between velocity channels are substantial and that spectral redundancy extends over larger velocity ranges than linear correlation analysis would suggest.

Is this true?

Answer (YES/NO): NO